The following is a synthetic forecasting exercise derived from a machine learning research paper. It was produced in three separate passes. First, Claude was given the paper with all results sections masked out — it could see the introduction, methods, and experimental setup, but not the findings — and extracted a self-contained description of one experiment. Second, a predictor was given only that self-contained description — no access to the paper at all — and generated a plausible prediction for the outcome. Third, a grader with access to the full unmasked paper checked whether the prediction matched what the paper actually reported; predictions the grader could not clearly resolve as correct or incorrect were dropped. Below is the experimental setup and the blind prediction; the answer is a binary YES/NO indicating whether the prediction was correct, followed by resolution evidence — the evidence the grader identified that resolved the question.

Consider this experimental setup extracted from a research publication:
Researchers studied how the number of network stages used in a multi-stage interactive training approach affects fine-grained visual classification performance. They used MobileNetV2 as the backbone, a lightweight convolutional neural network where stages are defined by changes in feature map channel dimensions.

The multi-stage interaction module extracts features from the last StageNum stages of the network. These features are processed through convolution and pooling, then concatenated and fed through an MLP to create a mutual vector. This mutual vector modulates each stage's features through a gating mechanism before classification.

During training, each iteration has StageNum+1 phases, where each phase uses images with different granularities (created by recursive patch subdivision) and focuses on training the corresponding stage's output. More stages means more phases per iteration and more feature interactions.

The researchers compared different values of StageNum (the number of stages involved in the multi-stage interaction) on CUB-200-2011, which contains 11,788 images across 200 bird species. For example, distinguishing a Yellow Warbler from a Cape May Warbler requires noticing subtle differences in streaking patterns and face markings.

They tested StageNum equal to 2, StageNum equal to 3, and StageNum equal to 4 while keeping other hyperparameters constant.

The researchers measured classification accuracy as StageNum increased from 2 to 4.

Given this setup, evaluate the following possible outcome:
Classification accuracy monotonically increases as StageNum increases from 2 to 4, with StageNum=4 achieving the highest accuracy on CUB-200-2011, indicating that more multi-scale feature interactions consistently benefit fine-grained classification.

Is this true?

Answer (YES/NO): NO